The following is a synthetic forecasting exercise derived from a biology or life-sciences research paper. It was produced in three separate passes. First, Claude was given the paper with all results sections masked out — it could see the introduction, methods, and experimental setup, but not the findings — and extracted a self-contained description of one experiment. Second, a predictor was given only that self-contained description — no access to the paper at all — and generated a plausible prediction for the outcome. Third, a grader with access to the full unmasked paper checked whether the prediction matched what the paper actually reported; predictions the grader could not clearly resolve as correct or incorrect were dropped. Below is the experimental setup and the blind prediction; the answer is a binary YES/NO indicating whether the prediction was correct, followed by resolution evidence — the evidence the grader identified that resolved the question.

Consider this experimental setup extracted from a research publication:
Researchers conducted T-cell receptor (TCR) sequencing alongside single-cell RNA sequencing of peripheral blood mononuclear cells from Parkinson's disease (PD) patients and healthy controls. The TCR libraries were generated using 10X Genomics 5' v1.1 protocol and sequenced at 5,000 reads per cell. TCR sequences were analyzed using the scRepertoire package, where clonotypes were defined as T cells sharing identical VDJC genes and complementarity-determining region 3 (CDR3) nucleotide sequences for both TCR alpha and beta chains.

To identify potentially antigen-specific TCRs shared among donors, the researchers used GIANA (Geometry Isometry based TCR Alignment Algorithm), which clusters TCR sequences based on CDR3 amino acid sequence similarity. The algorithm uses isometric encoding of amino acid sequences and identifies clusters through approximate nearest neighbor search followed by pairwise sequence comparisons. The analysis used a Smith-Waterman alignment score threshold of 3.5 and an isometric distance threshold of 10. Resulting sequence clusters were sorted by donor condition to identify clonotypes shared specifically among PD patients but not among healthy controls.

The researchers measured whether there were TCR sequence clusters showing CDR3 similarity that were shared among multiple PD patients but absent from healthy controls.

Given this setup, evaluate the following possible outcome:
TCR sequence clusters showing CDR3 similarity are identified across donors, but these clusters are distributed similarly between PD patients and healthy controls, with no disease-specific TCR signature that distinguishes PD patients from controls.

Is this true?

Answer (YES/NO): NO